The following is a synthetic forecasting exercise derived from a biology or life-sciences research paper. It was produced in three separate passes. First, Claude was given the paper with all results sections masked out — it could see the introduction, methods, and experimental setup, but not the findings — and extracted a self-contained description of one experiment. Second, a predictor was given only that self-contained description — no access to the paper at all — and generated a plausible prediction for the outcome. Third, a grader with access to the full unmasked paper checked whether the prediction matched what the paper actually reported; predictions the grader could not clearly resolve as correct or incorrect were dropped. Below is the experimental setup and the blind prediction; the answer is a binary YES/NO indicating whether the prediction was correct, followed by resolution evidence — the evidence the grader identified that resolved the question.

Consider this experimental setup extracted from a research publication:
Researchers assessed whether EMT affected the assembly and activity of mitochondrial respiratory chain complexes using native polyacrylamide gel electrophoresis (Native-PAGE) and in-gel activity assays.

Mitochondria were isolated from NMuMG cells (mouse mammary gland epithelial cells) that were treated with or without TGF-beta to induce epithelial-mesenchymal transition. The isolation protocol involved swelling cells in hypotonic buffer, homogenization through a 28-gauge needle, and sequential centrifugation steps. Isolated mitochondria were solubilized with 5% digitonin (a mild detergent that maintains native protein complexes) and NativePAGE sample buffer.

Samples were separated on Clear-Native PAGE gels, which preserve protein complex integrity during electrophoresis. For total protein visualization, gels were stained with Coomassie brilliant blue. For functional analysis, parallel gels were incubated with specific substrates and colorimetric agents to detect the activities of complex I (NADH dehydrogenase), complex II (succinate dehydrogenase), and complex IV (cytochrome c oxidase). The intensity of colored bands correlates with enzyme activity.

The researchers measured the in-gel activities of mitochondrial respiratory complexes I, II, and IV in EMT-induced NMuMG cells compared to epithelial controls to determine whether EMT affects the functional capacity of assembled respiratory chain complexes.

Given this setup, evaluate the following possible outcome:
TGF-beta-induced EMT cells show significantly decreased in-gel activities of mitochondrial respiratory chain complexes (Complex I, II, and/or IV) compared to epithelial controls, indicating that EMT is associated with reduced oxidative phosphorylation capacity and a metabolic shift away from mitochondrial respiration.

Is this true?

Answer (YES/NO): NO